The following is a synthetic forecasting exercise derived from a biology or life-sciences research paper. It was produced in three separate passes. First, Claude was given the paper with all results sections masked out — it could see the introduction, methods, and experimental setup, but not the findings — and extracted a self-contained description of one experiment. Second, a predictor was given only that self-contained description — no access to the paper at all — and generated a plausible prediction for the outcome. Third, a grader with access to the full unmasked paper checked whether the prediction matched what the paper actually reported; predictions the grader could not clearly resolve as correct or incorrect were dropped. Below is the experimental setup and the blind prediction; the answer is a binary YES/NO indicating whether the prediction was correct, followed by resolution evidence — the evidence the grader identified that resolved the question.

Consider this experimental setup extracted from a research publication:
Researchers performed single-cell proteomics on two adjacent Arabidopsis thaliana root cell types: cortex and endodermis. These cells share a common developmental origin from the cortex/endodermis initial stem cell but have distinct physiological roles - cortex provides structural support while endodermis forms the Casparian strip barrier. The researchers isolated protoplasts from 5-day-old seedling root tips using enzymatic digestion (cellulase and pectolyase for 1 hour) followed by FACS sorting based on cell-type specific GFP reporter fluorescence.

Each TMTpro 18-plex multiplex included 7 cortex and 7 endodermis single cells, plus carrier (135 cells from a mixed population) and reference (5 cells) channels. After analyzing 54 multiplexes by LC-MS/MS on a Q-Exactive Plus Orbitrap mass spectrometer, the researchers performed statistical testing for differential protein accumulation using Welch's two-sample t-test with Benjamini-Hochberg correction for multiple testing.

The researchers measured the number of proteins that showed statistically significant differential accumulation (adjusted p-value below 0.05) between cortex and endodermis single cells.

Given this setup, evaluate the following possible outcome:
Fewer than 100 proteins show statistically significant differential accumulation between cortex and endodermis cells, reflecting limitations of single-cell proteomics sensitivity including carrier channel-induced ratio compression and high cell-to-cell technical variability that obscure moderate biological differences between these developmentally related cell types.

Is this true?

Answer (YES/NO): NO